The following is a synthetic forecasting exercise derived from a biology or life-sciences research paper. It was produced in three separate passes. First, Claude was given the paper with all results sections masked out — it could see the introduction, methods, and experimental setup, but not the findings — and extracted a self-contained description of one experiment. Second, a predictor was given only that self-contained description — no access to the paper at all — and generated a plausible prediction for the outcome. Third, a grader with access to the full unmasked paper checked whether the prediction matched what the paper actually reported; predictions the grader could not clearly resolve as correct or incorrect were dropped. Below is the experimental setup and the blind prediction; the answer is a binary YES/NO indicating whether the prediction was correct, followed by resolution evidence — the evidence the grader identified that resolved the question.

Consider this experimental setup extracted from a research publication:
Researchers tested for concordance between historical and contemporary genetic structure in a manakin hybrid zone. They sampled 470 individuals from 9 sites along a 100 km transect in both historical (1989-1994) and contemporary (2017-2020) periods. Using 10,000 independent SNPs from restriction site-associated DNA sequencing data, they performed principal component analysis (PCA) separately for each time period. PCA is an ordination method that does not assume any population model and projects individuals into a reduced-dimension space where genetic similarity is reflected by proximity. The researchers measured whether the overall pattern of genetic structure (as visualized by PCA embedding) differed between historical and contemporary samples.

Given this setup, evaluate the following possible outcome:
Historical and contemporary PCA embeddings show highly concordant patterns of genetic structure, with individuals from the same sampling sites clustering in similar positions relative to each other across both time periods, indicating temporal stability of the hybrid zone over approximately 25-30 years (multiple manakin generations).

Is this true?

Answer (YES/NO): YES